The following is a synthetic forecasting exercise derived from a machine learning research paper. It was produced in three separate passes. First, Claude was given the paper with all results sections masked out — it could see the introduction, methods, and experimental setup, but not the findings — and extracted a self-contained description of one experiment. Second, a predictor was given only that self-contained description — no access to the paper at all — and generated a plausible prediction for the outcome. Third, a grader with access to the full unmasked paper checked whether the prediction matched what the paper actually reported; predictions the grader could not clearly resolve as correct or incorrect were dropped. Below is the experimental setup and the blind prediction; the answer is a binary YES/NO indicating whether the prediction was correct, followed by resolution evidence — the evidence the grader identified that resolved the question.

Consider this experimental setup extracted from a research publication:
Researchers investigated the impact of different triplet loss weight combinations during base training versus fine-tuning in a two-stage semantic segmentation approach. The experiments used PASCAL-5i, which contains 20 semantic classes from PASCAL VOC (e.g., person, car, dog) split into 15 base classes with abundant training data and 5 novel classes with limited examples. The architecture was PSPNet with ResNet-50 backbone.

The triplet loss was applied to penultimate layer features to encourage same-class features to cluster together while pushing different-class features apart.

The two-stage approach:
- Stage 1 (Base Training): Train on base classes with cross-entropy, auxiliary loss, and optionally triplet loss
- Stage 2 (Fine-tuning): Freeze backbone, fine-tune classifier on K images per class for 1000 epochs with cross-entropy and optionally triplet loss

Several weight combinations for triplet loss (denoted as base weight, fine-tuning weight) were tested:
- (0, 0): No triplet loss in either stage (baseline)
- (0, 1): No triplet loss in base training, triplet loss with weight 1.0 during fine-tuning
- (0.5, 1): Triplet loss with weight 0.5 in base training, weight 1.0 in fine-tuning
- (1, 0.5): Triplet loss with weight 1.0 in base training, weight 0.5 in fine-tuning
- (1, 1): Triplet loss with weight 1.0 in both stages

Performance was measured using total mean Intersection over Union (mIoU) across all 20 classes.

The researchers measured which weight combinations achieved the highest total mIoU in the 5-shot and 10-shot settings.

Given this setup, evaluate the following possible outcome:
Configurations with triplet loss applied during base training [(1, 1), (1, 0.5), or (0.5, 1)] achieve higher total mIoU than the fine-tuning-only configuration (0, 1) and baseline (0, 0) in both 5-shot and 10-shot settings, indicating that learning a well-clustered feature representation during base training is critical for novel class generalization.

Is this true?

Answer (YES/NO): YES